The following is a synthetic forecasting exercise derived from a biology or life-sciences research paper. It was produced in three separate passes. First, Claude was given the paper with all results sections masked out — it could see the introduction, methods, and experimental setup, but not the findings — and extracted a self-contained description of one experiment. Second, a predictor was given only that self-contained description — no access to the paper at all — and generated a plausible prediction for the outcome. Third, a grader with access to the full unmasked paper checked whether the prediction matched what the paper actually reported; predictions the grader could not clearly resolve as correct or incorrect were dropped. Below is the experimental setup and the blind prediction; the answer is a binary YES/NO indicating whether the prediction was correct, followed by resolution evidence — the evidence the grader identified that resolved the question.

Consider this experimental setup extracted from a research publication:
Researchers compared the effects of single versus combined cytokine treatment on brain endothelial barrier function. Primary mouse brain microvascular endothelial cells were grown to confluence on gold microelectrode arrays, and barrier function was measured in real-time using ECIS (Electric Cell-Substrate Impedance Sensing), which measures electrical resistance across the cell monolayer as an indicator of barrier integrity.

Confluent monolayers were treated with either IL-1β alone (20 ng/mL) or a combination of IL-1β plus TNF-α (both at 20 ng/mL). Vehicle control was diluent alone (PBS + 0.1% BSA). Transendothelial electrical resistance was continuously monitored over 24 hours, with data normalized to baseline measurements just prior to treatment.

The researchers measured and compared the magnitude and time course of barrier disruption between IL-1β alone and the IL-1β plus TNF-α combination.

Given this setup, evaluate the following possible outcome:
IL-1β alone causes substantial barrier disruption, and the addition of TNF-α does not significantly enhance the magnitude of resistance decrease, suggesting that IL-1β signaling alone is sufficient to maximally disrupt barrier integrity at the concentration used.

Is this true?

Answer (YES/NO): NO